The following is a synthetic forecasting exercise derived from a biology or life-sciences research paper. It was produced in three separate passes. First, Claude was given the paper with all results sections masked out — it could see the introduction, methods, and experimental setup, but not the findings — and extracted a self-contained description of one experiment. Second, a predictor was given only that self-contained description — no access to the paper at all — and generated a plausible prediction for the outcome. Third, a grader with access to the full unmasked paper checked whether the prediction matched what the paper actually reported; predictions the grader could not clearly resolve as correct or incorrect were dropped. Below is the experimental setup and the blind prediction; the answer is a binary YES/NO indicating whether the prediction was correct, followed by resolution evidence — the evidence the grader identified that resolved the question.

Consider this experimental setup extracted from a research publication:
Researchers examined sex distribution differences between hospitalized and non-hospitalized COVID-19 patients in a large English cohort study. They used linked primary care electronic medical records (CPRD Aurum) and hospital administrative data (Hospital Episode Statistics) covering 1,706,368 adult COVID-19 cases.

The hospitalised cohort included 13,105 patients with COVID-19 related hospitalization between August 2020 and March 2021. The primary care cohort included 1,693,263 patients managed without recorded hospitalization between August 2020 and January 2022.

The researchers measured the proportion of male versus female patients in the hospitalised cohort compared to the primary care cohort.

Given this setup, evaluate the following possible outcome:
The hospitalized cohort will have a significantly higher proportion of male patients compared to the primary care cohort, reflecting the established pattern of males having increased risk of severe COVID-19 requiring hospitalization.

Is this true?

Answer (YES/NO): YES